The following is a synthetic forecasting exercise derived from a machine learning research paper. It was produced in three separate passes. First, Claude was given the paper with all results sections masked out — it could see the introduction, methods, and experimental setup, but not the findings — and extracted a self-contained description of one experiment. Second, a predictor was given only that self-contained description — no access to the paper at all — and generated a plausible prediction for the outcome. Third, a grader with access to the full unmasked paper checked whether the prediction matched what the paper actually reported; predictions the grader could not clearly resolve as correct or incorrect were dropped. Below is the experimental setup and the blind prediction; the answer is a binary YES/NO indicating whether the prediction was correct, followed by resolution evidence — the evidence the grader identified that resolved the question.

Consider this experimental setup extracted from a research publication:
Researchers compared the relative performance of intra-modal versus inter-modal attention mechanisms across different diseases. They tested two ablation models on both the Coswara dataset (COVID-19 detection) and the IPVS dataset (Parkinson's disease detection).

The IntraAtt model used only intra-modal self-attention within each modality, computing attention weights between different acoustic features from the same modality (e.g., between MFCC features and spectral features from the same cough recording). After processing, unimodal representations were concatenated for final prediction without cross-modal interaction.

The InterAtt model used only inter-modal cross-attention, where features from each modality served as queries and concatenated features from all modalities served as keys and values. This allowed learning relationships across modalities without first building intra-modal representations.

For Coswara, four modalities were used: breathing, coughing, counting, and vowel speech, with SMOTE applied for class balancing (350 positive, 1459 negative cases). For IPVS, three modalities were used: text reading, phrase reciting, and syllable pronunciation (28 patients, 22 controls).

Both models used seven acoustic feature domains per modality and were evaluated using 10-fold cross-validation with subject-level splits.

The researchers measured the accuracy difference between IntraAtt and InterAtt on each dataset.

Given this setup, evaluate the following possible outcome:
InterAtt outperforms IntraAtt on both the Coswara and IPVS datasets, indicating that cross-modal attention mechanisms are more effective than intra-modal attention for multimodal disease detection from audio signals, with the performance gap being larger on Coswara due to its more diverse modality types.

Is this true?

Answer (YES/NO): NO